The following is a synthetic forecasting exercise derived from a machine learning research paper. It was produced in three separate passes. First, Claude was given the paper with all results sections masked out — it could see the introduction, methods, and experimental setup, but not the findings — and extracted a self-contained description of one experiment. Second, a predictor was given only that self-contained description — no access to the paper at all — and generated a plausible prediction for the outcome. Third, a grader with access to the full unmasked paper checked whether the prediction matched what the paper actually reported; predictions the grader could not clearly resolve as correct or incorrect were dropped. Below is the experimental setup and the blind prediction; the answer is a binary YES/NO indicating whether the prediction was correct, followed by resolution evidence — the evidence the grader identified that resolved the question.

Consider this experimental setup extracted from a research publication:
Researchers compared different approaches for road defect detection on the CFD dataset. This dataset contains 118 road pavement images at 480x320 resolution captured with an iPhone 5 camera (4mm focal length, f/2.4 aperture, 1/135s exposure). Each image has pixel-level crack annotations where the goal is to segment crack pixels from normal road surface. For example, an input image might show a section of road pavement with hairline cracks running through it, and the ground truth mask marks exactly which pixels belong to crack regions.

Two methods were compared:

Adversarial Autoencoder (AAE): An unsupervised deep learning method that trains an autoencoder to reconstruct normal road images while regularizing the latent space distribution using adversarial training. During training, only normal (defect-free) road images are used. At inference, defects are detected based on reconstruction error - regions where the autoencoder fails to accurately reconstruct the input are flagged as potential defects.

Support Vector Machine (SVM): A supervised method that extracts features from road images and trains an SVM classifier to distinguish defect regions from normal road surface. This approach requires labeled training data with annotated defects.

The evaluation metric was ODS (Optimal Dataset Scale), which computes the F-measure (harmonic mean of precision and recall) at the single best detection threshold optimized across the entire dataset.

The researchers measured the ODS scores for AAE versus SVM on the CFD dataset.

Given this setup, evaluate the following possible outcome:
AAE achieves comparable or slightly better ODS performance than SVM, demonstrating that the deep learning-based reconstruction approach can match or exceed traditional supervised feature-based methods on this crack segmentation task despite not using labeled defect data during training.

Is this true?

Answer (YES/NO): NO